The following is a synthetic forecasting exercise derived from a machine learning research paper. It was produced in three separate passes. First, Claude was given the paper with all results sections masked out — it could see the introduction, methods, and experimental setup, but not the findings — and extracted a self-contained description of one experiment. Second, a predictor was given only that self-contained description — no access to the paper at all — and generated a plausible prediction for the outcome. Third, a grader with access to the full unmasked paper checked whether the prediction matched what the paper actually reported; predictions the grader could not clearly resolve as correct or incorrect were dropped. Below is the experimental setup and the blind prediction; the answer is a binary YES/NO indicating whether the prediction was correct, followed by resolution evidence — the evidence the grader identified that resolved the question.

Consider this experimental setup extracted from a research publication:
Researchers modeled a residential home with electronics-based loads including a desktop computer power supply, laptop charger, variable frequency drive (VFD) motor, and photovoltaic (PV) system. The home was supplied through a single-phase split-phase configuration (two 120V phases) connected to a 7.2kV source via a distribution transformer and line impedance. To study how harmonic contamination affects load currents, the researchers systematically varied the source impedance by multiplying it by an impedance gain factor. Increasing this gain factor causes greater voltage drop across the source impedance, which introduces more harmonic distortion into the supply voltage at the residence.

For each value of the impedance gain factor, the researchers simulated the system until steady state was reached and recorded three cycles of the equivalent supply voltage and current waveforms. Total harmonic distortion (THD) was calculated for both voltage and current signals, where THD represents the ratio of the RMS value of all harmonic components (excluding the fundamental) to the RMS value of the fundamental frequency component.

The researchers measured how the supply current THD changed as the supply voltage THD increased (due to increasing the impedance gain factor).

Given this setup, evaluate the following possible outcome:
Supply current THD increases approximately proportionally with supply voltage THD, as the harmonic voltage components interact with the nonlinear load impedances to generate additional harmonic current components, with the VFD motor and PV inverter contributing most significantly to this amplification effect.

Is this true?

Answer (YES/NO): NO